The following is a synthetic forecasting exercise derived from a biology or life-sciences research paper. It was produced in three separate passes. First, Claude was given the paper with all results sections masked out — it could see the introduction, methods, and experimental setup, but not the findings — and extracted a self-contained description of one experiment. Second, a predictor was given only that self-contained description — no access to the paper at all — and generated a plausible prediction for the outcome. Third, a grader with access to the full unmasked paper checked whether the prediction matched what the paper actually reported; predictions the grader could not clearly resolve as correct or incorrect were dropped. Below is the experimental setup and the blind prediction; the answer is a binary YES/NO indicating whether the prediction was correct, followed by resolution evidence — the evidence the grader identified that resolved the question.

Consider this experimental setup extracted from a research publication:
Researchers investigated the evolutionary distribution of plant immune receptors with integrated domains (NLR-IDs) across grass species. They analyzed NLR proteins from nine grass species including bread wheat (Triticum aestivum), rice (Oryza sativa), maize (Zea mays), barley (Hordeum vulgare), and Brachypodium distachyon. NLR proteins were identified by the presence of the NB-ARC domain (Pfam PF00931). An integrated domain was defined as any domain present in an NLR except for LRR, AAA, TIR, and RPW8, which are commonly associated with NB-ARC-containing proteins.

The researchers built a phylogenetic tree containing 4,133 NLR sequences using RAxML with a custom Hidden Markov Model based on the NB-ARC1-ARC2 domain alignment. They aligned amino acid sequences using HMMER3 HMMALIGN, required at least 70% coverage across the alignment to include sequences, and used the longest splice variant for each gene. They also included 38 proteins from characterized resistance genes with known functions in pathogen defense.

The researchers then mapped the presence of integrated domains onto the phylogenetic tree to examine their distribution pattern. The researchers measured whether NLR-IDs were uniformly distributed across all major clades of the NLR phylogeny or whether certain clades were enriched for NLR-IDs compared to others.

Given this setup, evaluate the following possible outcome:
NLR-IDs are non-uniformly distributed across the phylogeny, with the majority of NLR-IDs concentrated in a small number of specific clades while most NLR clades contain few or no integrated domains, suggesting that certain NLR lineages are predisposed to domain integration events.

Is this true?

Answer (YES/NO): YES